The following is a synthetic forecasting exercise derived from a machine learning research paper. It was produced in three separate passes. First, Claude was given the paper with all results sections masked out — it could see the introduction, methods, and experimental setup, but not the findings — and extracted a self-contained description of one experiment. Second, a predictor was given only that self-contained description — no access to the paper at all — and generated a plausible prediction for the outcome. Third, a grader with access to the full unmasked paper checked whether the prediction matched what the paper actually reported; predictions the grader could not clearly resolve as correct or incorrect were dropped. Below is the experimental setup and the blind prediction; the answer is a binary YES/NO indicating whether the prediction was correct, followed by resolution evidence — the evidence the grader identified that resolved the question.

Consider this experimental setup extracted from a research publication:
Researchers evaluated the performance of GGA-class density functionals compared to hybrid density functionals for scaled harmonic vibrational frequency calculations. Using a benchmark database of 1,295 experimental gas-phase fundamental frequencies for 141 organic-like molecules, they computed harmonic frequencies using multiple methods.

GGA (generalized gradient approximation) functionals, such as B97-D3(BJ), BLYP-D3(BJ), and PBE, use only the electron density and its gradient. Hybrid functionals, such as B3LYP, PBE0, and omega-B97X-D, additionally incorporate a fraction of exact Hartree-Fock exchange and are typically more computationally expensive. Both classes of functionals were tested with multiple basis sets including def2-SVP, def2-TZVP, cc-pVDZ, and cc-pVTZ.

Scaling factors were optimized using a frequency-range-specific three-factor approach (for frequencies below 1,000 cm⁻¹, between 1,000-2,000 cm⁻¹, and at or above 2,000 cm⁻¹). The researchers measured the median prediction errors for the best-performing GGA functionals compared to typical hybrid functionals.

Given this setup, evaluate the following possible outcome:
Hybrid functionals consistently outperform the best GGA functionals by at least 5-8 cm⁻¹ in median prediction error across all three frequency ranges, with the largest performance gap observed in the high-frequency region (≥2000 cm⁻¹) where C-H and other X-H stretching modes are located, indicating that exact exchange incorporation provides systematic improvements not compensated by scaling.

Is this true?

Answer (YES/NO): NO